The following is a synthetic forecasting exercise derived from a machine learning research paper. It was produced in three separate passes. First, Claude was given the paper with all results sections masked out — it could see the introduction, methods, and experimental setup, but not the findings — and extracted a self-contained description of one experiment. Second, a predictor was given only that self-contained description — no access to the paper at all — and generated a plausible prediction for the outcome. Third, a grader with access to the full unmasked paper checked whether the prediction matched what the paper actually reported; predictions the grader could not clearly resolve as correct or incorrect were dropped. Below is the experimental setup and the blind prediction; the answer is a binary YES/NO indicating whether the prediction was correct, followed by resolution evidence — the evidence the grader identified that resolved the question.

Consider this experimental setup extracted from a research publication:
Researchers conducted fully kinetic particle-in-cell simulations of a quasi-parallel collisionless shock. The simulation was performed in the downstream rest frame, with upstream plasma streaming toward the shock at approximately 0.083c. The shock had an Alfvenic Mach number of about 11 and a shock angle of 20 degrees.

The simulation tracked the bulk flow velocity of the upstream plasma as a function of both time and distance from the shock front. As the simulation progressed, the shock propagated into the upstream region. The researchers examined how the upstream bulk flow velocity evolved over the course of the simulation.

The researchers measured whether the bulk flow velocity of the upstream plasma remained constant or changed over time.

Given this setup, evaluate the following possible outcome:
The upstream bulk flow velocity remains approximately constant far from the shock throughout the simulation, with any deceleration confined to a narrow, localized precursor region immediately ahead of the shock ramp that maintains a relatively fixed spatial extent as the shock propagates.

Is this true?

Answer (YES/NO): NO